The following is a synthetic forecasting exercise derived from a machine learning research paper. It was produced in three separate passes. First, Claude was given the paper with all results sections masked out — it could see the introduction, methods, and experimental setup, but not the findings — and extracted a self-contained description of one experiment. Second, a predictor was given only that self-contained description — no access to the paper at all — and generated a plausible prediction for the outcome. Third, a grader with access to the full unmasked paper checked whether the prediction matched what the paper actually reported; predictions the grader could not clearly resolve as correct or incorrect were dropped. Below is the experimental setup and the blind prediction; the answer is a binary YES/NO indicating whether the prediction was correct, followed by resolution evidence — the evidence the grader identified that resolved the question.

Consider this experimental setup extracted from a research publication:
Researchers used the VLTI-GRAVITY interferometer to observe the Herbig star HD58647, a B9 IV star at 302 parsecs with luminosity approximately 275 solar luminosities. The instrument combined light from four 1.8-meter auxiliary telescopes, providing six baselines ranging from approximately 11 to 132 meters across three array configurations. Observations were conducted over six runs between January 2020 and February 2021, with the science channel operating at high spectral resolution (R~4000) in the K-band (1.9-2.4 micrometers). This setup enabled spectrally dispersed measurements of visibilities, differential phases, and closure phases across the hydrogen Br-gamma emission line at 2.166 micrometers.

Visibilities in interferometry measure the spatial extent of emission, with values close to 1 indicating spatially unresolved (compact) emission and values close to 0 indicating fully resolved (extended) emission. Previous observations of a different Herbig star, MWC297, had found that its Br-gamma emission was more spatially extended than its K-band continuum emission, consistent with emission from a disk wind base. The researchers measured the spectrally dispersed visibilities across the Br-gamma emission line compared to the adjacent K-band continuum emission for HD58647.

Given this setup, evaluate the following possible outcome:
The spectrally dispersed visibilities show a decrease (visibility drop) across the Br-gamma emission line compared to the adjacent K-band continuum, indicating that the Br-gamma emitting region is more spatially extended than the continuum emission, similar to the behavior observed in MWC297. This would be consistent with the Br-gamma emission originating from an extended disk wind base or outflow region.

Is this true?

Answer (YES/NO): NO